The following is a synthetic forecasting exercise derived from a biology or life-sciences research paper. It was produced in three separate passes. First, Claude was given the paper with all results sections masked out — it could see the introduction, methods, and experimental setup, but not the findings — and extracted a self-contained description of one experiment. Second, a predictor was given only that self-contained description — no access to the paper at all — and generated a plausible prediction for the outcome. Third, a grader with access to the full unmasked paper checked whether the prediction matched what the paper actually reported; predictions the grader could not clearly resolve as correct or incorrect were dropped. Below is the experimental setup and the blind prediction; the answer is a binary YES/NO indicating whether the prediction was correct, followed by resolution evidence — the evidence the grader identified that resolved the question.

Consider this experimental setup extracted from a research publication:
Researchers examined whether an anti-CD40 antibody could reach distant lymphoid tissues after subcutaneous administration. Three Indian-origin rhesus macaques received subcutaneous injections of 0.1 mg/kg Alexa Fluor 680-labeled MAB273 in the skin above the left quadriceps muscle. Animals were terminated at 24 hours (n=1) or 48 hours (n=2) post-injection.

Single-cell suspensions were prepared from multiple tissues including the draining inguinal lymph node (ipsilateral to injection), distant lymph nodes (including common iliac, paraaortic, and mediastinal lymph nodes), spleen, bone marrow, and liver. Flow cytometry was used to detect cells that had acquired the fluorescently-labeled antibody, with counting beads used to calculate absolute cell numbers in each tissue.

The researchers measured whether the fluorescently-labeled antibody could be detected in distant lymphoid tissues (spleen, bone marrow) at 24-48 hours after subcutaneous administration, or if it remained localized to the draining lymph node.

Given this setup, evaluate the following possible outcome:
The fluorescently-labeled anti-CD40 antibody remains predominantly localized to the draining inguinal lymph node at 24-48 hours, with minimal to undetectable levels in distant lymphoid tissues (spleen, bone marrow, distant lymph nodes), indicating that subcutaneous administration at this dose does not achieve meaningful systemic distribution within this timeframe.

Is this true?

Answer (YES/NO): YES